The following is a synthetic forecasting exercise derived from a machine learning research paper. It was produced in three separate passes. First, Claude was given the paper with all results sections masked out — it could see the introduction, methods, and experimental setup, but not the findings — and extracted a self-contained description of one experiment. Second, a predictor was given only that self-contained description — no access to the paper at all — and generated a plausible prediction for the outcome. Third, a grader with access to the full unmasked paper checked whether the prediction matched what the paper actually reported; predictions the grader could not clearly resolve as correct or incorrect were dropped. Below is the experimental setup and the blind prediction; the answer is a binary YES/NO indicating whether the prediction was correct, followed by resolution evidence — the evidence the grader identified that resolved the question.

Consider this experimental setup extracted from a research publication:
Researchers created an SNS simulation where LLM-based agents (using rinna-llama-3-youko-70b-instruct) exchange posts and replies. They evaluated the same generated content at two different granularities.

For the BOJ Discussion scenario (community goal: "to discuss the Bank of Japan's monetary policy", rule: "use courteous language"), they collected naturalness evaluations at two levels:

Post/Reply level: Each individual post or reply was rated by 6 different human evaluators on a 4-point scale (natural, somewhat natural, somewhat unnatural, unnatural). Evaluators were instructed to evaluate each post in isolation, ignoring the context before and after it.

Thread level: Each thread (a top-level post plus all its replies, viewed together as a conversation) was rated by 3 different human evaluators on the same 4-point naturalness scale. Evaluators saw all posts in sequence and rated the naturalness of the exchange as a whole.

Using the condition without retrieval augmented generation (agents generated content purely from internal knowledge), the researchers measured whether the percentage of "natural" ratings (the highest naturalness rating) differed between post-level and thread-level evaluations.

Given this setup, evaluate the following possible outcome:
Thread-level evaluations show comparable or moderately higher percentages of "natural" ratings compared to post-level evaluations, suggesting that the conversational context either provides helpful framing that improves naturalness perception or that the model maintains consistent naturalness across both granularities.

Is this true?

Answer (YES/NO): NO